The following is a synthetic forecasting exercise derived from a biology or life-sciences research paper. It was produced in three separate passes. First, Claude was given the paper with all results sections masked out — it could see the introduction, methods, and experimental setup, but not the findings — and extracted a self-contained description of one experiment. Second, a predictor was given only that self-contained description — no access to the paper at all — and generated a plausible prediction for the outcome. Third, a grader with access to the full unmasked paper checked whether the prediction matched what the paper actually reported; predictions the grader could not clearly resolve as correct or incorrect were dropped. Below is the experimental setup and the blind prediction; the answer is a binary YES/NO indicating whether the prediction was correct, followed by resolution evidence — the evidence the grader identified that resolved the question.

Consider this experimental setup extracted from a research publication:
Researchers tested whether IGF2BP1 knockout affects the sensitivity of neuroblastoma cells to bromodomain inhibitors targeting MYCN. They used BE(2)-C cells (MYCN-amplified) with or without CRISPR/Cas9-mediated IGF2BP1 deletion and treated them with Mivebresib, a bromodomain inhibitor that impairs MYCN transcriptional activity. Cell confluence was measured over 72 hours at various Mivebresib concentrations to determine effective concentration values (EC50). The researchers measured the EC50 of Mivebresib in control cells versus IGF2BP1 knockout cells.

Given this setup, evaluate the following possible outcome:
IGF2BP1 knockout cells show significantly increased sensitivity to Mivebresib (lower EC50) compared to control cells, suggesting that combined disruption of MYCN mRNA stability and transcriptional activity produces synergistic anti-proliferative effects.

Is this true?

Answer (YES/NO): YES